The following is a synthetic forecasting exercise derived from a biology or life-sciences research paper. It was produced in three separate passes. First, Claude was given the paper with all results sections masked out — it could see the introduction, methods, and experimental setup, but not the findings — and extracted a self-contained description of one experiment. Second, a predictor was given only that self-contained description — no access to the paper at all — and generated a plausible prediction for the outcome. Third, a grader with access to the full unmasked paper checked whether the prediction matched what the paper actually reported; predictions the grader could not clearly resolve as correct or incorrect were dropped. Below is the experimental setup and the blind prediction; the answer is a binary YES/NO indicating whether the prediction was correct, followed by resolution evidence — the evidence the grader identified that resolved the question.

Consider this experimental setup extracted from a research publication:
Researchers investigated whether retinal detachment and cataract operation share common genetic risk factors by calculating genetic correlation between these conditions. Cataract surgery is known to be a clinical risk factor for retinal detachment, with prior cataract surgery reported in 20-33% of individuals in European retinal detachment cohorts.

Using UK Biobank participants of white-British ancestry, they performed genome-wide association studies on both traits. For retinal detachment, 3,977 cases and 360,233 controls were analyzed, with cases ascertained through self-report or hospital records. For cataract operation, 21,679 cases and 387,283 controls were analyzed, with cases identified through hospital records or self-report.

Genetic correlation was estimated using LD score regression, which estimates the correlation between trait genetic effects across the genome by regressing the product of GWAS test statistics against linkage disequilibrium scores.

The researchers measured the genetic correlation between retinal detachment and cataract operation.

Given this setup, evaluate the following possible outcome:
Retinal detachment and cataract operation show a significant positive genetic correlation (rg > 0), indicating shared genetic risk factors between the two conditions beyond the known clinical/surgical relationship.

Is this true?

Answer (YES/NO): YES